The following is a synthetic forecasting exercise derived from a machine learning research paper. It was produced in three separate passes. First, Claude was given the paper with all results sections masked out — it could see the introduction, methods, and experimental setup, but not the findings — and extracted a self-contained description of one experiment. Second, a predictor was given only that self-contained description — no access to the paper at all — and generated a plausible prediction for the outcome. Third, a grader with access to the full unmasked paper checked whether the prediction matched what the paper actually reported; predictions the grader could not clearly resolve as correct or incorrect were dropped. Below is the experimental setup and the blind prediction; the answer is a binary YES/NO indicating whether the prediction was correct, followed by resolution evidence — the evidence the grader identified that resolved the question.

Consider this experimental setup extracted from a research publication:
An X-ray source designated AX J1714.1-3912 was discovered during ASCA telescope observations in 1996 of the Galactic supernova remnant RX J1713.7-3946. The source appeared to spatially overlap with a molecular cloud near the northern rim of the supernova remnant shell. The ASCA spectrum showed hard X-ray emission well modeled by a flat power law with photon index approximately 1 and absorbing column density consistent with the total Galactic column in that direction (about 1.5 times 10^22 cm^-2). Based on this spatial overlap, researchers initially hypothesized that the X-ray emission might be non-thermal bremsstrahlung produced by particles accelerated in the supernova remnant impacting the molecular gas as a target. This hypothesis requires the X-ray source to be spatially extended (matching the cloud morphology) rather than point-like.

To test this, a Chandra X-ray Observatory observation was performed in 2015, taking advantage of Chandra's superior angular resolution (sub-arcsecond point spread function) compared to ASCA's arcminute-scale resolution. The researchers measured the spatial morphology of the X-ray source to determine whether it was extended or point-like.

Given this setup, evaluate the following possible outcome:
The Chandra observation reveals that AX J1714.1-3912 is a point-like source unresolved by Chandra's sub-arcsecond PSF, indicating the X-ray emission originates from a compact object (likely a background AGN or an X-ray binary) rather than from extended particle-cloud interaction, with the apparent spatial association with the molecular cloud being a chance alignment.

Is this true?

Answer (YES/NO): YES